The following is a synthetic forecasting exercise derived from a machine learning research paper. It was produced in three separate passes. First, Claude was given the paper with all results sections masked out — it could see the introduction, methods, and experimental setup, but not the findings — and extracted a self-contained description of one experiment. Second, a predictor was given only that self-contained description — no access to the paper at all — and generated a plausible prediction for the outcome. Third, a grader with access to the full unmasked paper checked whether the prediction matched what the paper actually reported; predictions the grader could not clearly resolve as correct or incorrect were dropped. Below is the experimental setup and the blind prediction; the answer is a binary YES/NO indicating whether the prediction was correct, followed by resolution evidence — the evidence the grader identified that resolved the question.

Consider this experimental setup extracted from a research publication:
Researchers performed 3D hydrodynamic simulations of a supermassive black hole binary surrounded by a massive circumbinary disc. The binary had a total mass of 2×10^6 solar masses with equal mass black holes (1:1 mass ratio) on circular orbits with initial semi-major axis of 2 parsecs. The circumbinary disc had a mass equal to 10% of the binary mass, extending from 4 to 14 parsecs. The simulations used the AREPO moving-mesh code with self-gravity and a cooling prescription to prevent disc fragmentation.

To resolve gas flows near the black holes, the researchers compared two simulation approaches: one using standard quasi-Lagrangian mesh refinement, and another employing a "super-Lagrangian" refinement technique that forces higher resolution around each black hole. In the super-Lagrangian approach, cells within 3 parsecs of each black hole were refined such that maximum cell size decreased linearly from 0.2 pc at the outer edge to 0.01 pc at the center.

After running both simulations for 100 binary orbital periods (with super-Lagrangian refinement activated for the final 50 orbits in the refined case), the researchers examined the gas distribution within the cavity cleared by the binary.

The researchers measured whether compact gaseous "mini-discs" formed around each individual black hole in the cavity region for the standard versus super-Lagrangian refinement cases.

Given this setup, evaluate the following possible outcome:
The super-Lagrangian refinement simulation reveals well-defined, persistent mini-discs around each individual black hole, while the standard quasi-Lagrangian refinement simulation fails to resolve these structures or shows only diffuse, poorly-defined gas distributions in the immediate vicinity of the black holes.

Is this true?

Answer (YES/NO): YES